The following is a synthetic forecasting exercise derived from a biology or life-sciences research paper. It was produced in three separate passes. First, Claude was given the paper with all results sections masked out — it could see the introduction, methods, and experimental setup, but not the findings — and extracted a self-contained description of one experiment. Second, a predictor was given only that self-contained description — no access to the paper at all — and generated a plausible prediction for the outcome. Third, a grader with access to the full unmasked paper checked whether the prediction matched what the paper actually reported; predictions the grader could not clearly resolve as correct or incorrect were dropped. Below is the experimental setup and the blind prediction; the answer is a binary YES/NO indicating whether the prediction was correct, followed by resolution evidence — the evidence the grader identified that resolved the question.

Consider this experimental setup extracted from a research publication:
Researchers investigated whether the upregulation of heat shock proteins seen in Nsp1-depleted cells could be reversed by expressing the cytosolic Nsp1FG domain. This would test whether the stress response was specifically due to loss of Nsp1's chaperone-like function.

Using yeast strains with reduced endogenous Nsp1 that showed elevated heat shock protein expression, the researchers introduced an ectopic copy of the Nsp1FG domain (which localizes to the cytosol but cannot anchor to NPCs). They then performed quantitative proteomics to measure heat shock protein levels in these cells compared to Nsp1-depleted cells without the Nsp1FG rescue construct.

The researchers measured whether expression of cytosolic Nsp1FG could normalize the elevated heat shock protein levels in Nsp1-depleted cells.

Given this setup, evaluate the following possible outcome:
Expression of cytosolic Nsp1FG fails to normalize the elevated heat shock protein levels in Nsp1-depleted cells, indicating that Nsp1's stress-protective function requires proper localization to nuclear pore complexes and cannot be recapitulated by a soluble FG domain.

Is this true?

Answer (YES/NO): NO